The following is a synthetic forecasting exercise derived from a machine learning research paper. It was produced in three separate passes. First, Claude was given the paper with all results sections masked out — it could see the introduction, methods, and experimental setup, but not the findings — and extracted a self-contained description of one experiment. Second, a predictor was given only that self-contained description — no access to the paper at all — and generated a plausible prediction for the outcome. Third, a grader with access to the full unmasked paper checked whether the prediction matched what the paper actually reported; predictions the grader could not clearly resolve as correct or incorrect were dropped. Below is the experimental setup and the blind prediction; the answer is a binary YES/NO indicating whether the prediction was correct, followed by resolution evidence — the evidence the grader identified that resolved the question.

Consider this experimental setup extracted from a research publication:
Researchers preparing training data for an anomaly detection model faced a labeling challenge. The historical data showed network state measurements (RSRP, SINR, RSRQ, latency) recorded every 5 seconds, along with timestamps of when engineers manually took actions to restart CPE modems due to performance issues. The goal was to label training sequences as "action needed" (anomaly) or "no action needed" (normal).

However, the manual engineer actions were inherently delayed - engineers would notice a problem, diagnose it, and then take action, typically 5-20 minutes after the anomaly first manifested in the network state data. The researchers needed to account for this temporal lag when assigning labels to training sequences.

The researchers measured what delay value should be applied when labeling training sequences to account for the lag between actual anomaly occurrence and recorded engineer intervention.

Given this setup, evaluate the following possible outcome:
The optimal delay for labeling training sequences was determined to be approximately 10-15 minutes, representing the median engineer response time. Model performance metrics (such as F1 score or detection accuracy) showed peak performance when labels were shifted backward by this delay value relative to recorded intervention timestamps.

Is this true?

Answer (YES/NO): NO